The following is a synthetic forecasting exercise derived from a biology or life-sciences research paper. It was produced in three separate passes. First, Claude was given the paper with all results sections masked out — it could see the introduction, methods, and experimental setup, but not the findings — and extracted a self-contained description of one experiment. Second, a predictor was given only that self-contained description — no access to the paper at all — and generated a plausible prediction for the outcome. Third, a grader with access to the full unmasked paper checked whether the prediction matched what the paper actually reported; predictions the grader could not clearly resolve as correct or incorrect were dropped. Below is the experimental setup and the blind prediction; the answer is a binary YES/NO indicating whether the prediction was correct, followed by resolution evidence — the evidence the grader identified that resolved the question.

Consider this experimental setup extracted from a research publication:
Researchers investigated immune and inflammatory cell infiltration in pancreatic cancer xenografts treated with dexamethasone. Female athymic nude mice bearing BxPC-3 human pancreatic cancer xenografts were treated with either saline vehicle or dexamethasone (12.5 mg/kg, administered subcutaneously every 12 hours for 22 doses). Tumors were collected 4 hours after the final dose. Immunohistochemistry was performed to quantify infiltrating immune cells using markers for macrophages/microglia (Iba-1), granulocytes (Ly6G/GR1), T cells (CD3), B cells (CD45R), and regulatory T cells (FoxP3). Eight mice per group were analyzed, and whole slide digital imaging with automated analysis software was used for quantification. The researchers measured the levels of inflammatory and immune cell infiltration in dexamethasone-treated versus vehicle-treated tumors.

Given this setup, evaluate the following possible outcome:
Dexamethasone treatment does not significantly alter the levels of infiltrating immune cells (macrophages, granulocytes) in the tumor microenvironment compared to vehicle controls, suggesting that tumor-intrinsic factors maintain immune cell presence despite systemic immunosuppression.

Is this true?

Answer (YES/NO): NO